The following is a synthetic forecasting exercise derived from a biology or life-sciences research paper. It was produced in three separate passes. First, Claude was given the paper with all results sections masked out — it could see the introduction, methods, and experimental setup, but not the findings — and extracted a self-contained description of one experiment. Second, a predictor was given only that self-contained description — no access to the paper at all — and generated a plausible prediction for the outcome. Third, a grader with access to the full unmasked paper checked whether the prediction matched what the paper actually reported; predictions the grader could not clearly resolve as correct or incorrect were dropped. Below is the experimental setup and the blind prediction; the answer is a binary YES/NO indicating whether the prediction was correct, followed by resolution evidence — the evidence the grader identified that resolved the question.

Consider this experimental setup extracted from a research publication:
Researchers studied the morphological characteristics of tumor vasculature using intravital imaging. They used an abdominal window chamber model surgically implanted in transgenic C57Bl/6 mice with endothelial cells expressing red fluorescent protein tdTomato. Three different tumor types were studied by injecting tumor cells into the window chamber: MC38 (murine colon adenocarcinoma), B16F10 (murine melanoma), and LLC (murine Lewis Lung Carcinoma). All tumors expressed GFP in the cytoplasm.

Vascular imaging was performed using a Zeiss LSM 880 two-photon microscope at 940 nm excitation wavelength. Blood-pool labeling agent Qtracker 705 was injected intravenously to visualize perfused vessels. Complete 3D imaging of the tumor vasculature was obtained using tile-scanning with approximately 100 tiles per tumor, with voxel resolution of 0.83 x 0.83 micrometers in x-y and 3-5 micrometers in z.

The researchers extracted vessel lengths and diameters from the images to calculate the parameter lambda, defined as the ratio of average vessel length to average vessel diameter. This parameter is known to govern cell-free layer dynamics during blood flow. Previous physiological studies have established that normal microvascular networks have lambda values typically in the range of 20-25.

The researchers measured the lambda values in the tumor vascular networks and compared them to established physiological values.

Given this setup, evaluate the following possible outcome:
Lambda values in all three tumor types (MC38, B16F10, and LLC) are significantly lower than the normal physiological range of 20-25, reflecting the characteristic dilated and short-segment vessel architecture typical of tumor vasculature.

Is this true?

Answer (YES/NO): YES